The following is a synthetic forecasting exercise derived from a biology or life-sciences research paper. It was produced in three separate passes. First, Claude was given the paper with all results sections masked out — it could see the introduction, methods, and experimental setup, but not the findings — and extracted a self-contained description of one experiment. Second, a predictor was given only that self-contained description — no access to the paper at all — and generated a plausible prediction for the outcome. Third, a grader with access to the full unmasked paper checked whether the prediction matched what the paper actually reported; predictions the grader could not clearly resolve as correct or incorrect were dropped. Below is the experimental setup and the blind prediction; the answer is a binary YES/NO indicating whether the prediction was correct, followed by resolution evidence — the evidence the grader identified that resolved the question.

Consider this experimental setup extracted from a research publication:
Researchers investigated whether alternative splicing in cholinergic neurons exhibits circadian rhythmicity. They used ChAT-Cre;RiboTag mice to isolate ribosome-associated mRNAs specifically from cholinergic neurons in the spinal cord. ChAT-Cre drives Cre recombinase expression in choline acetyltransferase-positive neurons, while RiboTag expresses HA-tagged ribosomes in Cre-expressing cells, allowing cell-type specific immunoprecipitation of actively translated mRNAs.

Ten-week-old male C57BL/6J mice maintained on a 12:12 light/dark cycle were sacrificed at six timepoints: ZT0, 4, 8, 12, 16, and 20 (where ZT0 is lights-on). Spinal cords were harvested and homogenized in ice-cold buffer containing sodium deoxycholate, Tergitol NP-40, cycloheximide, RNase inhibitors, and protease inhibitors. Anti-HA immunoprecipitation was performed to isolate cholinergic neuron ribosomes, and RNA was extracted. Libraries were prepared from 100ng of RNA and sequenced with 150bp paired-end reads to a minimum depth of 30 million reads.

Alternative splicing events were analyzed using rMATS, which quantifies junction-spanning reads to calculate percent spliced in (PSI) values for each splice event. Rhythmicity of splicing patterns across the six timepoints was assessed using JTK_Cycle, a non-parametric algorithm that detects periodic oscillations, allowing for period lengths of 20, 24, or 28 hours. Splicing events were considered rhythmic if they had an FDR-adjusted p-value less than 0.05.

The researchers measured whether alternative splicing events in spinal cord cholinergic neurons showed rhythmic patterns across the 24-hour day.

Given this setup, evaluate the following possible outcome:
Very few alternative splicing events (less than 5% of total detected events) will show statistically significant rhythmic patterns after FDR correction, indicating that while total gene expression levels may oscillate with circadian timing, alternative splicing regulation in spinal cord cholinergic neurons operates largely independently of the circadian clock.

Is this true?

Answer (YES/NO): NO